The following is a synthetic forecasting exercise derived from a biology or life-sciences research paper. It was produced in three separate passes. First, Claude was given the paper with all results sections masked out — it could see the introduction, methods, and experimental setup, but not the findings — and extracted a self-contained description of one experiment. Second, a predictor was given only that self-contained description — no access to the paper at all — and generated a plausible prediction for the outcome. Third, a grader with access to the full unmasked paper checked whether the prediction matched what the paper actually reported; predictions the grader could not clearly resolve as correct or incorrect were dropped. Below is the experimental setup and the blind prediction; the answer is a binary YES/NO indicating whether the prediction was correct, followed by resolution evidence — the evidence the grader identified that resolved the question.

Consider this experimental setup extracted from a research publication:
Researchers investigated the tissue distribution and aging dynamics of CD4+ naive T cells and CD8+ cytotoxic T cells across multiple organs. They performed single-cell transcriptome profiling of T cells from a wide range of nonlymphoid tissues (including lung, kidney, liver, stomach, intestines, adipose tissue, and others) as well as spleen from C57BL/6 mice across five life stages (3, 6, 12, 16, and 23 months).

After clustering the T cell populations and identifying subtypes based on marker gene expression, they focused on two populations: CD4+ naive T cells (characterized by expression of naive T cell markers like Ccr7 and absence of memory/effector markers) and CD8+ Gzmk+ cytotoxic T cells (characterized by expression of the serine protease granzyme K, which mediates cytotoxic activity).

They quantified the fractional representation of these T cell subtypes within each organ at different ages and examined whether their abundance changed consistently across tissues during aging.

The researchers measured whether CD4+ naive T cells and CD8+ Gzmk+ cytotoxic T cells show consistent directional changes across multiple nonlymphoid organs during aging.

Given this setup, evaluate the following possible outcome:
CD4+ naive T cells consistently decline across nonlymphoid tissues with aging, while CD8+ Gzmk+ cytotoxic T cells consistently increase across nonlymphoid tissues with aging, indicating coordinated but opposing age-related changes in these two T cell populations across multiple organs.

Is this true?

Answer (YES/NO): NO